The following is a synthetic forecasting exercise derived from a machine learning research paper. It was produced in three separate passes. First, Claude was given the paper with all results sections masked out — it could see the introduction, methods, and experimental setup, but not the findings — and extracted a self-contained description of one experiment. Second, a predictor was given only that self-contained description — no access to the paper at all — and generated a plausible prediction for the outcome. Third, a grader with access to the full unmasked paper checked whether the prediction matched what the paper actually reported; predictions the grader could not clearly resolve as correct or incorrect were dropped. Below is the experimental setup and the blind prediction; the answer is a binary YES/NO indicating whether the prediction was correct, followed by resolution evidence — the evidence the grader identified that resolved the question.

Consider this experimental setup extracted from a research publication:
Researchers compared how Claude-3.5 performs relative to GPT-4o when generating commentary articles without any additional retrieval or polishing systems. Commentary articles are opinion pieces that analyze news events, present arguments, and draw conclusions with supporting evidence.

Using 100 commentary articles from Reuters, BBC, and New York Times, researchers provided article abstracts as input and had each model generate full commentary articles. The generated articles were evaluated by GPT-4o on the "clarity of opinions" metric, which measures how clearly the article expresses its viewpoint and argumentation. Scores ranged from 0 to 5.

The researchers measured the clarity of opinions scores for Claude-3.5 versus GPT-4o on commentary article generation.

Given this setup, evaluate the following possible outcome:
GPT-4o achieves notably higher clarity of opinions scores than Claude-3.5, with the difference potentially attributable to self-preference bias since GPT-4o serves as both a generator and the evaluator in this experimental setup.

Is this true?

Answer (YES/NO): YES